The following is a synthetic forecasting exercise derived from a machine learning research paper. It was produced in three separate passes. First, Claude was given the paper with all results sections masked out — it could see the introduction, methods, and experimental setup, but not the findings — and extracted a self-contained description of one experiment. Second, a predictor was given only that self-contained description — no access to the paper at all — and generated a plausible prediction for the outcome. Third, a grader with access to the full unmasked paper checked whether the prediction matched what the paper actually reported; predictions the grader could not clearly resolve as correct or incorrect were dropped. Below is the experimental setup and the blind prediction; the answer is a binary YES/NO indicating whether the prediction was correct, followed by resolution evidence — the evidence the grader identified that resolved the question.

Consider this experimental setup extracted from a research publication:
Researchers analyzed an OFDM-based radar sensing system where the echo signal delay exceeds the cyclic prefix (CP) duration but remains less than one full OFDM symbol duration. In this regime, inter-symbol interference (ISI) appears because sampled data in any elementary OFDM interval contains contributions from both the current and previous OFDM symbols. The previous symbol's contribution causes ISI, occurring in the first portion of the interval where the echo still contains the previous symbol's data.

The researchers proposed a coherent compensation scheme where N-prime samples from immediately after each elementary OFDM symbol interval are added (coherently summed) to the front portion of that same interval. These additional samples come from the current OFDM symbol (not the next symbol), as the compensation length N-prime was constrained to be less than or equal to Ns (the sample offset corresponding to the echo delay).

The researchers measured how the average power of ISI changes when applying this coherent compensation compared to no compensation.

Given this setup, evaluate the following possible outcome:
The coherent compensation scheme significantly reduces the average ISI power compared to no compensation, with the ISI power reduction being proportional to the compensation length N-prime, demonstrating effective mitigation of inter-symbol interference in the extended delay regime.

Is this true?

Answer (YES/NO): NO